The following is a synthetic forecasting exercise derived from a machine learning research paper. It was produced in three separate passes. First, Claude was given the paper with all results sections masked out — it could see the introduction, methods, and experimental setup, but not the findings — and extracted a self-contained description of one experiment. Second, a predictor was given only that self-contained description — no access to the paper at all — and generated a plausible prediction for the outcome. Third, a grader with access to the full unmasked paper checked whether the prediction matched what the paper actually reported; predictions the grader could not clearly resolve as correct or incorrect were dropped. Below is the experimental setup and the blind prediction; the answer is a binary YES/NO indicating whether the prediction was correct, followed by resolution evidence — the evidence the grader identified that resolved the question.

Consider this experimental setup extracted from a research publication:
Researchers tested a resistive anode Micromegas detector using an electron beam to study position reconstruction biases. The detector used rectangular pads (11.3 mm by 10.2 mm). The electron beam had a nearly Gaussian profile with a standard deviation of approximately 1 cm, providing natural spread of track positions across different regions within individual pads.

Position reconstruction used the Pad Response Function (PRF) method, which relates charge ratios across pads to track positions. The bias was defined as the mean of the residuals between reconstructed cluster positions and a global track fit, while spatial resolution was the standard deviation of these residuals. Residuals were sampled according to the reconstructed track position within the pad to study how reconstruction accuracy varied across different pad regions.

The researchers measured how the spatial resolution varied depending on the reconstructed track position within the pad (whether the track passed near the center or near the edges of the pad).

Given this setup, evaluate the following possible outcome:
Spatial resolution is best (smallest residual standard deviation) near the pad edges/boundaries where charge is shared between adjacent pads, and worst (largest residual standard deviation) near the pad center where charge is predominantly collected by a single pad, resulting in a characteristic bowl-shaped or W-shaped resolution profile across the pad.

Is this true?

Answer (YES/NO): YES